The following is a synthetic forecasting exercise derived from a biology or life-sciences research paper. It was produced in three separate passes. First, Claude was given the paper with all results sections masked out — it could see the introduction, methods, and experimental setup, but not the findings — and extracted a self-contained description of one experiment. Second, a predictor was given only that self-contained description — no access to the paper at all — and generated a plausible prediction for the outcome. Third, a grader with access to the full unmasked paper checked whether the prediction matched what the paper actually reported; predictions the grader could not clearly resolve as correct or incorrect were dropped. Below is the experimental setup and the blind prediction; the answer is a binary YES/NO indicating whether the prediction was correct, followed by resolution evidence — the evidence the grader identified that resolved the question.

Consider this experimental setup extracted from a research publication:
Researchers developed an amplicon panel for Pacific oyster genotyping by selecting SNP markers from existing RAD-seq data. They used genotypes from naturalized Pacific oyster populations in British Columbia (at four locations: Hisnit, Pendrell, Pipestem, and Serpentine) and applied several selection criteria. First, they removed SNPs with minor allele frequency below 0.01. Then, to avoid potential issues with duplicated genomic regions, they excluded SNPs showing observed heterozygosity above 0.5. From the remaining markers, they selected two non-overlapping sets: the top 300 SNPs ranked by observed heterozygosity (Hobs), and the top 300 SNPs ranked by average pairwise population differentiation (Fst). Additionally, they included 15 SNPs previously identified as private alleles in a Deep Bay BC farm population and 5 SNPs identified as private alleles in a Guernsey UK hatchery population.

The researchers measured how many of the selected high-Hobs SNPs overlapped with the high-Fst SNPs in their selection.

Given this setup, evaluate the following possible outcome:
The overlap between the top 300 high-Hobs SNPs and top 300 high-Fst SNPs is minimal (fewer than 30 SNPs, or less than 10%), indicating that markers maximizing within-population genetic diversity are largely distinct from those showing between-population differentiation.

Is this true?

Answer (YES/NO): YES